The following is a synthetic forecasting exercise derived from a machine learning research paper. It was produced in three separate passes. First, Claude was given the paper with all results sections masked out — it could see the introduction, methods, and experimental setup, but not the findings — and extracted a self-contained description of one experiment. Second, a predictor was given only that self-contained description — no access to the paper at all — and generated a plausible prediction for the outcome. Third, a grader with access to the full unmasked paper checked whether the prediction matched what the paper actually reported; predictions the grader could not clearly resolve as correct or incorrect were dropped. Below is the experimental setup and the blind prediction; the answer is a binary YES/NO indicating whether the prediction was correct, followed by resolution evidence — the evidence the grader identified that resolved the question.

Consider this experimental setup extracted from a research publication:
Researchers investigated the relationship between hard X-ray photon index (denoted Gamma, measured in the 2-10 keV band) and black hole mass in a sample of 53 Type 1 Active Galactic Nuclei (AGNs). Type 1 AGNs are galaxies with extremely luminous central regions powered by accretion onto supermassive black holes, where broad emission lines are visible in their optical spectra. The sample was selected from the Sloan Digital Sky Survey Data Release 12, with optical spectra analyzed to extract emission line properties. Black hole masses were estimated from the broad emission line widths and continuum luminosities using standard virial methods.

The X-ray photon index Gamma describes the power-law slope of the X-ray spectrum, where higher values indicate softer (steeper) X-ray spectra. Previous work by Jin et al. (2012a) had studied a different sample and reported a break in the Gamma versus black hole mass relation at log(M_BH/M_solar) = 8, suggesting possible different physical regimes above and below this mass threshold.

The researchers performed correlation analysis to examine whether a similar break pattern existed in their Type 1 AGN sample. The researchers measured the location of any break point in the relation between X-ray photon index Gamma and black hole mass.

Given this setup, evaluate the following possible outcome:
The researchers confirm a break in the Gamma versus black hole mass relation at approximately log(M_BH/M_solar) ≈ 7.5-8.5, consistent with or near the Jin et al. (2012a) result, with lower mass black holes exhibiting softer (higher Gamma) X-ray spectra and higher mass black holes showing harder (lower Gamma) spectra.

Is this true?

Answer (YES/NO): NO